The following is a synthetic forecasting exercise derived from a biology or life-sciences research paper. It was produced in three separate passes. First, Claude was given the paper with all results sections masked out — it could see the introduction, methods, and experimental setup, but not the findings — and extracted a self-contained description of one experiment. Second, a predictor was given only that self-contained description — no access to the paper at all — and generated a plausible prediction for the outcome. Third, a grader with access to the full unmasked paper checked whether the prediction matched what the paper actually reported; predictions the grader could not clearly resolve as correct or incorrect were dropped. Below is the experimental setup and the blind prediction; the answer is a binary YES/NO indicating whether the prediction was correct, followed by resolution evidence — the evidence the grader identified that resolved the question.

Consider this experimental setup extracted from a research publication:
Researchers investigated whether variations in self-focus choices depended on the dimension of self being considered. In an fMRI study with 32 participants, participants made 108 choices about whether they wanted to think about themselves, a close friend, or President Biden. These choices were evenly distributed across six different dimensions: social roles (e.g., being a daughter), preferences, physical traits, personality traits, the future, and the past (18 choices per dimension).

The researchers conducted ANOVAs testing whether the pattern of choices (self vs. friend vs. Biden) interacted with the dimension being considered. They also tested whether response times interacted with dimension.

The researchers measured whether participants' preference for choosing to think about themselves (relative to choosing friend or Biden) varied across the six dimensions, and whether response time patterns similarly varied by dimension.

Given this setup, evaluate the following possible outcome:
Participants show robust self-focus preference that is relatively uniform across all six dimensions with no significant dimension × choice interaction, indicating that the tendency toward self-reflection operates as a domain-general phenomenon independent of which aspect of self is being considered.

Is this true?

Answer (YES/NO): NO